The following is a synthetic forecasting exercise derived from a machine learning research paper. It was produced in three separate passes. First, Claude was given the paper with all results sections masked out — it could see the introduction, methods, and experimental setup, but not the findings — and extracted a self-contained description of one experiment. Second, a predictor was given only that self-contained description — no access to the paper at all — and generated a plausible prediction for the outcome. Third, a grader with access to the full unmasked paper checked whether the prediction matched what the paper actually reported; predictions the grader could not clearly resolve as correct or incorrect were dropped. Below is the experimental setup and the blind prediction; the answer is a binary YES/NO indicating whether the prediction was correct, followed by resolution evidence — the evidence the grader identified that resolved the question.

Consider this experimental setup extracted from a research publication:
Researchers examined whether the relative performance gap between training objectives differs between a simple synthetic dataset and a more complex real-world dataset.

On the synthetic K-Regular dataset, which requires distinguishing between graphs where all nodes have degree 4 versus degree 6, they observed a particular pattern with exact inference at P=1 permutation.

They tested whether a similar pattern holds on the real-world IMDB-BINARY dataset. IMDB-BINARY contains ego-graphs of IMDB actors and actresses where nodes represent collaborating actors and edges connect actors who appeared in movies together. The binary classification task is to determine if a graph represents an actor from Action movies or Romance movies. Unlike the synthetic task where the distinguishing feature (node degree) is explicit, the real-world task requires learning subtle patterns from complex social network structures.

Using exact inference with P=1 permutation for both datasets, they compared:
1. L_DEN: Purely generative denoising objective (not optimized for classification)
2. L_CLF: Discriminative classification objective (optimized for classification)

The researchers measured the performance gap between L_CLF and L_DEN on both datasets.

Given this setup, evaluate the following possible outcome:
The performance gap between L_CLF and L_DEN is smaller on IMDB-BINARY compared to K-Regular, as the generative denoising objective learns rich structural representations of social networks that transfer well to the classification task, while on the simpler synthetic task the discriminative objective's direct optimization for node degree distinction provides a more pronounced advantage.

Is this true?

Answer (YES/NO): YES